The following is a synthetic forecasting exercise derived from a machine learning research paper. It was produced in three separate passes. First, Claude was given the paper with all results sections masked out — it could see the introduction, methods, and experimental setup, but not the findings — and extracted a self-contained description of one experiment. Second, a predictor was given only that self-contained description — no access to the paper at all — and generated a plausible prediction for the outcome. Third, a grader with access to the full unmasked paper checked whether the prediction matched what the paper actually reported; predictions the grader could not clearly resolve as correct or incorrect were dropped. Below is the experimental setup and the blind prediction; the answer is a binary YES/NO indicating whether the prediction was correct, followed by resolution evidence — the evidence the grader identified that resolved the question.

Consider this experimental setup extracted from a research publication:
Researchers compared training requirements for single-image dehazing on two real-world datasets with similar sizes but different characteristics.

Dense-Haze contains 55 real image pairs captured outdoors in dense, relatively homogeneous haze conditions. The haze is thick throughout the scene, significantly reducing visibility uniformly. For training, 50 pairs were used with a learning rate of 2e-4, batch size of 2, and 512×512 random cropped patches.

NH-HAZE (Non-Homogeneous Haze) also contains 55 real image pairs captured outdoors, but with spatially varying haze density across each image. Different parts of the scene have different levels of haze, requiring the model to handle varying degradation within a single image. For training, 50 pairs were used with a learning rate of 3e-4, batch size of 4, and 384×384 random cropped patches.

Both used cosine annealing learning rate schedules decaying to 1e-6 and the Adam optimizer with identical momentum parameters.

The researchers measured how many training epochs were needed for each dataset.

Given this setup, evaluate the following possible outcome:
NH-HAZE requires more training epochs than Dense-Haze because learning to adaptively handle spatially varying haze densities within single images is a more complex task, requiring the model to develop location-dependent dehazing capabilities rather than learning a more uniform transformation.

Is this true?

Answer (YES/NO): YES